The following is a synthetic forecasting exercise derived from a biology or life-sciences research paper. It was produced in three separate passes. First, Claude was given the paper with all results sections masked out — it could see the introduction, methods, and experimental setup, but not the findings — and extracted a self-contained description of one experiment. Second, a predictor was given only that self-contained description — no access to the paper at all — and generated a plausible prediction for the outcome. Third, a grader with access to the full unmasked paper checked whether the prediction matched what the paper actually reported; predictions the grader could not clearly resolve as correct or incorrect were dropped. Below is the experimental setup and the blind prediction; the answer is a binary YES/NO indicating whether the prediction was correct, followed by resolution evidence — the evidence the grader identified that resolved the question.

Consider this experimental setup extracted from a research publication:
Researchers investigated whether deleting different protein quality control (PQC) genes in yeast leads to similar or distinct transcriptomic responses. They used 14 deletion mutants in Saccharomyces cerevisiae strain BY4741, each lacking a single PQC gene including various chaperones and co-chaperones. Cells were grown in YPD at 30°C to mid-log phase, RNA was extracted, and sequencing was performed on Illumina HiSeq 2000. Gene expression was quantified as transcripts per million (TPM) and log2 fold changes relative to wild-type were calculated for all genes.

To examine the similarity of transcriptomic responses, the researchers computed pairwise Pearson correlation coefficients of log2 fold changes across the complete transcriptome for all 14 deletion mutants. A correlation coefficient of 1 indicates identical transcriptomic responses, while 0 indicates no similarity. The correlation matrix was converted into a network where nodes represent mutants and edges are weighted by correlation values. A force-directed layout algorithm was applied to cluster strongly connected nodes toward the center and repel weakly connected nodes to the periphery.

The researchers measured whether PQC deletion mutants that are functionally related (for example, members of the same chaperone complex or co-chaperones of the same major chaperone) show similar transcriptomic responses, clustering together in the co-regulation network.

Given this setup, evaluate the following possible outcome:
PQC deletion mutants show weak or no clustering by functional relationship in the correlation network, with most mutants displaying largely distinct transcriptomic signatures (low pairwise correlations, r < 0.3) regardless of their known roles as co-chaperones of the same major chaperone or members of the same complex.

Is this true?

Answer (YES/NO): NO